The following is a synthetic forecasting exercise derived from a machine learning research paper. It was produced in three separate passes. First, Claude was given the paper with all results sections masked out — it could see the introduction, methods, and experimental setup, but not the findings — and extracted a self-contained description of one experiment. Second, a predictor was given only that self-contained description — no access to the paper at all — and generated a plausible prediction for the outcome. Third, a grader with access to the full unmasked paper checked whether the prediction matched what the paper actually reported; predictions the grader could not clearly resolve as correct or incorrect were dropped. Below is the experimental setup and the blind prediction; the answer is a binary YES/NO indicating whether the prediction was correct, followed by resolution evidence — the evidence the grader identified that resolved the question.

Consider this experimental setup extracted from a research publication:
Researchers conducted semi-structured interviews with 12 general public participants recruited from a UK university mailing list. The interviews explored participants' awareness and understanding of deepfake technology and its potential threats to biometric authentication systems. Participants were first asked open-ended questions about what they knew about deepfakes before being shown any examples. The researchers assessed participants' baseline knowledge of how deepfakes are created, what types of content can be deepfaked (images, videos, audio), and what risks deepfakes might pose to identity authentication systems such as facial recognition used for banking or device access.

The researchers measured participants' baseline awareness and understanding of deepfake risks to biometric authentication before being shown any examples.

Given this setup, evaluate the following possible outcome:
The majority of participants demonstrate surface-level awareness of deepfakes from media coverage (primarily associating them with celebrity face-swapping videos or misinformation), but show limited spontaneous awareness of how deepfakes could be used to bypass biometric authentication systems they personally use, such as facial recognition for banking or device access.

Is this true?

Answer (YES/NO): YES